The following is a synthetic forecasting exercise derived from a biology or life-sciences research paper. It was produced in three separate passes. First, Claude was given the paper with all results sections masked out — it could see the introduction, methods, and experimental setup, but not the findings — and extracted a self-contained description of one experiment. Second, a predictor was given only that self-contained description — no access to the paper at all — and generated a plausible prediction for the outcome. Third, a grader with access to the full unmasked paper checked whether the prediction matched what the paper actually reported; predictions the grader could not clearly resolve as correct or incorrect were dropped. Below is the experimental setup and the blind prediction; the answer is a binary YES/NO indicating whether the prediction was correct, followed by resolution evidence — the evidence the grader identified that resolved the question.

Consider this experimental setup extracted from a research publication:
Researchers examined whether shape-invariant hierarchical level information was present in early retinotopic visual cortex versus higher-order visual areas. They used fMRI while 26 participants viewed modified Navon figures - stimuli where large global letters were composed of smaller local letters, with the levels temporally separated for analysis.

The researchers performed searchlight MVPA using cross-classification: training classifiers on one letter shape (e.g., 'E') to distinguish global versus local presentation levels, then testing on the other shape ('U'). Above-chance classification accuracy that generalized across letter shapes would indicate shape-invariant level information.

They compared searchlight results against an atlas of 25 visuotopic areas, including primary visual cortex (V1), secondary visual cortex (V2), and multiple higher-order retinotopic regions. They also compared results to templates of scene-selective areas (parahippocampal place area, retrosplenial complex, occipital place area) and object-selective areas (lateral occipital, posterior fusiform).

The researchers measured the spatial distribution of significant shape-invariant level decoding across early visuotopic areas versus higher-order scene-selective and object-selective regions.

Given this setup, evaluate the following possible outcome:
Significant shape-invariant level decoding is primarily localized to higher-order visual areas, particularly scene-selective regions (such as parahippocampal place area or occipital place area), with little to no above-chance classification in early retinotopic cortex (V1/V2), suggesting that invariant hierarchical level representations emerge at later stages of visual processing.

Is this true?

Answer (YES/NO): NO